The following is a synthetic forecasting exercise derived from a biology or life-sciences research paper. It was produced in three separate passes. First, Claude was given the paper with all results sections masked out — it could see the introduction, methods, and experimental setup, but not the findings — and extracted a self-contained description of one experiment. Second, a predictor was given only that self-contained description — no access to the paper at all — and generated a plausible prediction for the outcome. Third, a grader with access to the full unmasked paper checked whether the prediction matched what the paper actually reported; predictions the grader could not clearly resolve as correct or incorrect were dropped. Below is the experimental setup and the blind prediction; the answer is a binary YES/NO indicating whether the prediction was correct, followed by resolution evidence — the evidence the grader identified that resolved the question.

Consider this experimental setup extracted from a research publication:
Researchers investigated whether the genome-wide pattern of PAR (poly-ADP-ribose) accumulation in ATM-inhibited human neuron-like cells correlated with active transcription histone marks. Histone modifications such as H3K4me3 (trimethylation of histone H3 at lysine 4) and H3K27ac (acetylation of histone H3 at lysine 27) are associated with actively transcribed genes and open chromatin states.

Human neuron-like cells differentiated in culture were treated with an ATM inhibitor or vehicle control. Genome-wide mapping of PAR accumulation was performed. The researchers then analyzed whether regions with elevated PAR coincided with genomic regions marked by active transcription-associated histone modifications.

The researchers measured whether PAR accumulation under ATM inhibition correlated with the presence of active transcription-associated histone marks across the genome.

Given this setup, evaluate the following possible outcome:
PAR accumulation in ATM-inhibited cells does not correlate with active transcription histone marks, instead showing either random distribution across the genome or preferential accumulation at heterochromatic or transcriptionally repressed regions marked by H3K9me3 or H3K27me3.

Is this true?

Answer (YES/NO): NO